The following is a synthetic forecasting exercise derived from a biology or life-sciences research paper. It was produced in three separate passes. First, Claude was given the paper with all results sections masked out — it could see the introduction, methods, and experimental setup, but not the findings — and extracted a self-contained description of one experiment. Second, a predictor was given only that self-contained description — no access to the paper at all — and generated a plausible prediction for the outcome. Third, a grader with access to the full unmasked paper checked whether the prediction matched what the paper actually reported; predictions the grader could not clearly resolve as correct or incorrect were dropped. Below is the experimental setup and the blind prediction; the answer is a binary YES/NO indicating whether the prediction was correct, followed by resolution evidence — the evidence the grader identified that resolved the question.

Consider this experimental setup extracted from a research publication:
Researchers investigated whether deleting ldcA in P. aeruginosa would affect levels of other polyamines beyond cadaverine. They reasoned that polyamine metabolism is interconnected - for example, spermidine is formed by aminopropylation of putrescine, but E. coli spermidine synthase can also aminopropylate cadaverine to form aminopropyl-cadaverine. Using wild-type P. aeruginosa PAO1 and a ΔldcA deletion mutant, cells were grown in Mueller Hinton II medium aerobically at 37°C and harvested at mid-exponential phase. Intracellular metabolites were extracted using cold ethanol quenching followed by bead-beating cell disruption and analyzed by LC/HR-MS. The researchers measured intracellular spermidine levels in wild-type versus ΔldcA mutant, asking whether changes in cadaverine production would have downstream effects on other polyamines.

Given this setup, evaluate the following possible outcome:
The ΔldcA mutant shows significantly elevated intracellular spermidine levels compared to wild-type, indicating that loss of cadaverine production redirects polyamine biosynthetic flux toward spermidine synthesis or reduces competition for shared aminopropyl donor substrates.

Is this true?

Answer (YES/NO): NO